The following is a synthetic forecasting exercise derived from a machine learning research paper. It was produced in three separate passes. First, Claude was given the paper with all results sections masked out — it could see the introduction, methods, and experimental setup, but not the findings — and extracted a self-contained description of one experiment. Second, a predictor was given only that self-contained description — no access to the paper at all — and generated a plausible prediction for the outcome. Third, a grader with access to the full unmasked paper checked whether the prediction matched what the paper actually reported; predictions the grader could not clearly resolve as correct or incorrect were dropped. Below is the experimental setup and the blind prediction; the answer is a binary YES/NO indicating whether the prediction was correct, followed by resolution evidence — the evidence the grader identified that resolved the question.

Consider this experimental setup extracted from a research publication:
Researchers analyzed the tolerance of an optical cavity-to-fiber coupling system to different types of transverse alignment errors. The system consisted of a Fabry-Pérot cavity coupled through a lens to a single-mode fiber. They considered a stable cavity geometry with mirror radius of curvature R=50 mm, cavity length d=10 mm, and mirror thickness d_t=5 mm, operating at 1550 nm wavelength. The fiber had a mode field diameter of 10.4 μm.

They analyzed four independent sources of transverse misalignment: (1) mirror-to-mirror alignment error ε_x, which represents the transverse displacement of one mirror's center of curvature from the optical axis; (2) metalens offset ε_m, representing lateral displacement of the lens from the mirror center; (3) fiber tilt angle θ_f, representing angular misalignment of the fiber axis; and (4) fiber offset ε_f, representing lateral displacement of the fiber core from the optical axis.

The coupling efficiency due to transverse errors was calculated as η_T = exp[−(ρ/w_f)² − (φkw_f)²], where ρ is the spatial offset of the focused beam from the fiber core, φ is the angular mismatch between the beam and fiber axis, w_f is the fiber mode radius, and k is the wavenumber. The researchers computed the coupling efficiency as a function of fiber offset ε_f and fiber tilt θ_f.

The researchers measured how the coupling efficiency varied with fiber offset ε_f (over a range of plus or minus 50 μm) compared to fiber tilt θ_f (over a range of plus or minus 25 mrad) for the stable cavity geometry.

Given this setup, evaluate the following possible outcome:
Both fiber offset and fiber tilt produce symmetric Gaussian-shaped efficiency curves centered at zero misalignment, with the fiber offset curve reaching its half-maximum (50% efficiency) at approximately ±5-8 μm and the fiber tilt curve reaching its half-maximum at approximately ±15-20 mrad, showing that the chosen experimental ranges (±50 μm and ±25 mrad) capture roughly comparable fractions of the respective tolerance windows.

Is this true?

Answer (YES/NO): NO